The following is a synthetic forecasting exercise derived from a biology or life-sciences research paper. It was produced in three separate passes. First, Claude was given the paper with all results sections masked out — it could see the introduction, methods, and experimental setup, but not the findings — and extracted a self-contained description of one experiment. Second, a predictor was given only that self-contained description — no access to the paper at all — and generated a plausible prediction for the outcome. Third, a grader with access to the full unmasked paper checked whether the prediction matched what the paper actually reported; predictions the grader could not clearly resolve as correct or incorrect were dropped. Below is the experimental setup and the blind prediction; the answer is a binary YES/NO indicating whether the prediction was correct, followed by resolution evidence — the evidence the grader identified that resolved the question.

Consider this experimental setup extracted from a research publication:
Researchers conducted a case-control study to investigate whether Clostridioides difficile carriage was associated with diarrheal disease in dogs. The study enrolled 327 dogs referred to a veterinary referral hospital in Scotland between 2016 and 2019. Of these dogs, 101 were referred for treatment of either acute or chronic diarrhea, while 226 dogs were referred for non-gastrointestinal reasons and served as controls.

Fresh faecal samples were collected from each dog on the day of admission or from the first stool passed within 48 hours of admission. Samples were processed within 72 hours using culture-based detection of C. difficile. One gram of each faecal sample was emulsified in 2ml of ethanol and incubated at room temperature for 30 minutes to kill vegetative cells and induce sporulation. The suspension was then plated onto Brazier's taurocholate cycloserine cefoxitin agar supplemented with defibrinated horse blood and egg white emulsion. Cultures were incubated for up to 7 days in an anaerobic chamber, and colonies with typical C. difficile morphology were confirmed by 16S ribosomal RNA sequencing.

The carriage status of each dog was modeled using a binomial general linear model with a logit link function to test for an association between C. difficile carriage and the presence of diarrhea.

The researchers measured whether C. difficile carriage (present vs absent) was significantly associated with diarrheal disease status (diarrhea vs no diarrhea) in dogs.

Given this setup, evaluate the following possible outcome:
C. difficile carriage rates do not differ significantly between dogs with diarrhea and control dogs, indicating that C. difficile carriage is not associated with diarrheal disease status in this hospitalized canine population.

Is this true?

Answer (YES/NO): YES